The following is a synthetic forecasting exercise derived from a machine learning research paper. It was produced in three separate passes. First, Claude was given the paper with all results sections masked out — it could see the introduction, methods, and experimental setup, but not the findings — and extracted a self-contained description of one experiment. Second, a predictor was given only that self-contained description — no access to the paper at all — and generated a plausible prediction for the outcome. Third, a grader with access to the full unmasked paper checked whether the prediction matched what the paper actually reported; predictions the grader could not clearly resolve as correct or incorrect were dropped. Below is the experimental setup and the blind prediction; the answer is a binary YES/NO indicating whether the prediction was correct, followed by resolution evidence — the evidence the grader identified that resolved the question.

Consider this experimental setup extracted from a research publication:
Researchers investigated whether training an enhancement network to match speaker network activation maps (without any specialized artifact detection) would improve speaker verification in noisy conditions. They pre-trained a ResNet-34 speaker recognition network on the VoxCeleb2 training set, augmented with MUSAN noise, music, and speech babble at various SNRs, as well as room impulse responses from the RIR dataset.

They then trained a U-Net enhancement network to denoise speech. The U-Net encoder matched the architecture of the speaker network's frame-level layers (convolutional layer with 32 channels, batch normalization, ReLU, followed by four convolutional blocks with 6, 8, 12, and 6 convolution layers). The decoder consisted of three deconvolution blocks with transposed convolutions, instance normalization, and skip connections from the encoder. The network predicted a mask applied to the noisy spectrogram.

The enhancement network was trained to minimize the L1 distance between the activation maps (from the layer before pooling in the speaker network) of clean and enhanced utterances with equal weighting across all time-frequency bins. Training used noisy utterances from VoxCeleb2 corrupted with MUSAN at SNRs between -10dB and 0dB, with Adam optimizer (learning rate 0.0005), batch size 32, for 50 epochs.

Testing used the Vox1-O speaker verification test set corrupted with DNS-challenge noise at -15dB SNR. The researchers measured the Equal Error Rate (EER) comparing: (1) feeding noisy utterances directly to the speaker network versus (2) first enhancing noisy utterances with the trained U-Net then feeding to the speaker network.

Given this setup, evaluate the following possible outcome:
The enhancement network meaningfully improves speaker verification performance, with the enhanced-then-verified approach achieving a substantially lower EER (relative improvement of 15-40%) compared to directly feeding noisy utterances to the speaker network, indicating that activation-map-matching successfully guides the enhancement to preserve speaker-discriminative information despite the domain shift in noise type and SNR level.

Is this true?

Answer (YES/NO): YES